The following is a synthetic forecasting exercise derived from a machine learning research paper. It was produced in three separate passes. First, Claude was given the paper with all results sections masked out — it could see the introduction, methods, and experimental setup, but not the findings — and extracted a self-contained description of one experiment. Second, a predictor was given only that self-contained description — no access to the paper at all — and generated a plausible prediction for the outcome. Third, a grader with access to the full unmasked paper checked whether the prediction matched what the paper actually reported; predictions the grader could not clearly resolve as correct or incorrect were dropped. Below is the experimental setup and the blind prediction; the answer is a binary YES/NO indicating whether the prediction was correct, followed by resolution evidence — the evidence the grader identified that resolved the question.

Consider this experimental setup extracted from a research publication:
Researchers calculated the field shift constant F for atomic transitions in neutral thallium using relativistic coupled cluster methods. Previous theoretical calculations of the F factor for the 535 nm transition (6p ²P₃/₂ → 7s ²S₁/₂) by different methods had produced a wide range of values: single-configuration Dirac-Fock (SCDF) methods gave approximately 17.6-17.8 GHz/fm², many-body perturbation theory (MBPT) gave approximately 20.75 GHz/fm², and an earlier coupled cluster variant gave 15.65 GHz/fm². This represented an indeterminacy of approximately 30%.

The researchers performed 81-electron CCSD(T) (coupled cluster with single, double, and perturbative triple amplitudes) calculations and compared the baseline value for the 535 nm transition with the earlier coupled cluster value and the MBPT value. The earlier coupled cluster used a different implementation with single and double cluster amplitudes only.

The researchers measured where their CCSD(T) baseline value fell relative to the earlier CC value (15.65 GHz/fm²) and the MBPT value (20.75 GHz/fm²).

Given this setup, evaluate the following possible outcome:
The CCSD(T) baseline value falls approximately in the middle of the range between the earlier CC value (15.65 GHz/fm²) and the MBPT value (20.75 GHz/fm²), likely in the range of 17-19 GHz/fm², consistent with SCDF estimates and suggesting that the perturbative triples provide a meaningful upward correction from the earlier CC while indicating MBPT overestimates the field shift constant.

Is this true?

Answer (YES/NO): NO